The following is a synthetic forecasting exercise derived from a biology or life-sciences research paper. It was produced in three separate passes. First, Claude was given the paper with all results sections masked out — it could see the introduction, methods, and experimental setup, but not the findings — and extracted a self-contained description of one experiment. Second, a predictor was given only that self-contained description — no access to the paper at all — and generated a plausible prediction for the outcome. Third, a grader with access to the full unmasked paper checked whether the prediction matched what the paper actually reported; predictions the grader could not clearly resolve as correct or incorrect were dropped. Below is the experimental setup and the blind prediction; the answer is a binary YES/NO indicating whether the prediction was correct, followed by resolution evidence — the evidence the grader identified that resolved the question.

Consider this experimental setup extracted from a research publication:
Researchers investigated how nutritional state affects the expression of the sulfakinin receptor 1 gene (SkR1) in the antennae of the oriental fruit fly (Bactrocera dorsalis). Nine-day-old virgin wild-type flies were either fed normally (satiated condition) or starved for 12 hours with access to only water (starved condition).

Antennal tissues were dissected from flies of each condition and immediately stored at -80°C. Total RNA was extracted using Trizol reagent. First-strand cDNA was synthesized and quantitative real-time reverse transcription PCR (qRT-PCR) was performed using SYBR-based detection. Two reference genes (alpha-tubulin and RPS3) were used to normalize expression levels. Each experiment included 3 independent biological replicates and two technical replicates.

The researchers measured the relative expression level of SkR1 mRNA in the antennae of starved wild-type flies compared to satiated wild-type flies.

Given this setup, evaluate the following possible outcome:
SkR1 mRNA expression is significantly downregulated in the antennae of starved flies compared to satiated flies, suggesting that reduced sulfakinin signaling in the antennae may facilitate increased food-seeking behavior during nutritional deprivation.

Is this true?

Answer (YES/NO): NO